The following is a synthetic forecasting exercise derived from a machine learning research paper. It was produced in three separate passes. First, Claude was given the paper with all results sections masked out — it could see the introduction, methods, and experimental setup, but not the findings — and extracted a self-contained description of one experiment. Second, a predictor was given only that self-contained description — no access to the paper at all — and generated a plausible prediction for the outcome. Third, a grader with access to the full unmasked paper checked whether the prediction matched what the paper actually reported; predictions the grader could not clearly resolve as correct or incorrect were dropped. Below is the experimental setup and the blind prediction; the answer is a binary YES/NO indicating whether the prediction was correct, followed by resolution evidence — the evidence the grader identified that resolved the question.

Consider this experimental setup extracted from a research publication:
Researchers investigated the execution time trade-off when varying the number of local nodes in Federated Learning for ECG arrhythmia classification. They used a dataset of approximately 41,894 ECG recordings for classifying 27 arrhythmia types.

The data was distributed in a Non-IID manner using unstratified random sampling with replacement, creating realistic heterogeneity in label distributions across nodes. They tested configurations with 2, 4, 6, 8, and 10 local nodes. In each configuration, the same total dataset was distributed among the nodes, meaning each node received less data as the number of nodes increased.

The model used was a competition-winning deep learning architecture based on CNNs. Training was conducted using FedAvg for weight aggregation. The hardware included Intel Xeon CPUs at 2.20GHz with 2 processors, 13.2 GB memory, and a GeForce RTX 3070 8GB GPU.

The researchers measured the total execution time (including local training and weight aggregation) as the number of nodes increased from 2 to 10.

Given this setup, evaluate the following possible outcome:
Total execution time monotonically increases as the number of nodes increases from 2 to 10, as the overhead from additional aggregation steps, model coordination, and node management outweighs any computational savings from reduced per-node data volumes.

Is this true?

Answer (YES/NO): NO